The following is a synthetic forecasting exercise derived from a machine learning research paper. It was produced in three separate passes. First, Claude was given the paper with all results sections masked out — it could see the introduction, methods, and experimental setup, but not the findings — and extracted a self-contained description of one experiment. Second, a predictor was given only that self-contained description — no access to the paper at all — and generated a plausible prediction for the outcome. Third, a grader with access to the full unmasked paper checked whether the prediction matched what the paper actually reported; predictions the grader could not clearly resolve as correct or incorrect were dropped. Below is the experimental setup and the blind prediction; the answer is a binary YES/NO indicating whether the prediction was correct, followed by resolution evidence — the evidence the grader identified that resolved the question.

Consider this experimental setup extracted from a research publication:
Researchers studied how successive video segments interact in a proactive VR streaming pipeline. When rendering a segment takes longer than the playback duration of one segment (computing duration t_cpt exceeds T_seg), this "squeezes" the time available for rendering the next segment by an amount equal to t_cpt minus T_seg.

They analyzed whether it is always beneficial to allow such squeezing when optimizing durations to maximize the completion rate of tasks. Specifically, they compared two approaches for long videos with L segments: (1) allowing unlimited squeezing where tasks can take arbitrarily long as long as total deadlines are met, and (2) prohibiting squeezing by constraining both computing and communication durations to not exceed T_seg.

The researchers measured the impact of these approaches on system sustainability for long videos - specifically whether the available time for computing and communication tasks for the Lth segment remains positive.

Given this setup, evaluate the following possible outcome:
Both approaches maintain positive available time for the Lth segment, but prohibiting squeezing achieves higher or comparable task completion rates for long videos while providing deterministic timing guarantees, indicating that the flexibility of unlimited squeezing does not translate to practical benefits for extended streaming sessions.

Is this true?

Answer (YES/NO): NO